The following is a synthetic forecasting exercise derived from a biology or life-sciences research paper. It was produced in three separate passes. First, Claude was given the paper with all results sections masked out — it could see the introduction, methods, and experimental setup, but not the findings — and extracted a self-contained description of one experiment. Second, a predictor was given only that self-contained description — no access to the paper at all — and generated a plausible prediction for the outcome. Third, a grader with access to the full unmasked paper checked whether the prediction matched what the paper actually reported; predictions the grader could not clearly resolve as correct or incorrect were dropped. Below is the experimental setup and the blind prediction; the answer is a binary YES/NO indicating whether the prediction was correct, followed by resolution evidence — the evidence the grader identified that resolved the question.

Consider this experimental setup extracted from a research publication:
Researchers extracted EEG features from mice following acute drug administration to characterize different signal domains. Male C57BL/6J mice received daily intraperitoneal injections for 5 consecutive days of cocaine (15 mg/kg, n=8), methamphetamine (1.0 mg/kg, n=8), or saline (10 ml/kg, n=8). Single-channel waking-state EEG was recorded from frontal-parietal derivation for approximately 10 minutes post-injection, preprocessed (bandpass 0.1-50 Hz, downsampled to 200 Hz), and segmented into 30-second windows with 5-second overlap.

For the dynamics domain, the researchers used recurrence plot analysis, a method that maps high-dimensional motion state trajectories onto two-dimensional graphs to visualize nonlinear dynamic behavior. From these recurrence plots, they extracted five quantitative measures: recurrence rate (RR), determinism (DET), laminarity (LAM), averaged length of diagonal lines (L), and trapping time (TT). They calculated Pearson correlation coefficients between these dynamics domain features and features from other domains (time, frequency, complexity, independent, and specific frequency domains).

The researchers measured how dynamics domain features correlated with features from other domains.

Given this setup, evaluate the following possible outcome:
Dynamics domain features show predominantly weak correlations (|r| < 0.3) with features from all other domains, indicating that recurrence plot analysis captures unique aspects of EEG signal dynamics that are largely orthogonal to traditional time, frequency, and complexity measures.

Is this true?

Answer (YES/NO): YES